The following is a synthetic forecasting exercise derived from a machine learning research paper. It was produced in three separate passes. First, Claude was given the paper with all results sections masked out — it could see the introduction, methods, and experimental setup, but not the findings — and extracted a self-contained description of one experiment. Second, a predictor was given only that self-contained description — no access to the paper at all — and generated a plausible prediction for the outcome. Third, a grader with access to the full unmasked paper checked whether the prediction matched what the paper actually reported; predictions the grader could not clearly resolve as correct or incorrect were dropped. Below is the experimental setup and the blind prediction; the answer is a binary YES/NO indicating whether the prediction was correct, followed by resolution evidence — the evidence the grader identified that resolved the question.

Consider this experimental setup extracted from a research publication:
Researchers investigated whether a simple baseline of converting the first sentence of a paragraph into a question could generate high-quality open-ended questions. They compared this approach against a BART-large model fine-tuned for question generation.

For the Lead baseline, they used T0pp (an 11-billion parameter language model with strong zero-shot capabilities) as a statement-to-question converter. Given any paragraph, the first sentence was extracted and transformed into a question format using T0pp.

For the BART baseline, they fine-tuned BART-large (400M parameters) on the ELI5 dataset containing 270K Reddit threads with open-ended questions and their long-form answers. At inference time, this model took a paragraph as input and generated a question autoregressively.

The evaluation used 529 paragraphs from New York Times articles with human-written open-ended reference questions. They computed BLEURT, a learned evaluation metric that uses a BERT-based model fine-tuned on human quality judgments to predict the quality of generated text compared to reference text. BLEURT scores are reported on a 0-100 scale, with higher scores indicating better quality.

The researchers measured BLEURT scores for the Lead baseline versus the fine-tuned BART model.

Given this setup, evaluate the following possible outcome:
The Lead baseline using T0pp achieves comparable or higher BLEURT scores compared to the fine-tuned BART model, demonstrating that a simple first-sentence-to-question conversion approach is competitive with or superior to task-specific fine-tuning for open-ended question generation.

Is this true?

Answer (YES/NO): NO